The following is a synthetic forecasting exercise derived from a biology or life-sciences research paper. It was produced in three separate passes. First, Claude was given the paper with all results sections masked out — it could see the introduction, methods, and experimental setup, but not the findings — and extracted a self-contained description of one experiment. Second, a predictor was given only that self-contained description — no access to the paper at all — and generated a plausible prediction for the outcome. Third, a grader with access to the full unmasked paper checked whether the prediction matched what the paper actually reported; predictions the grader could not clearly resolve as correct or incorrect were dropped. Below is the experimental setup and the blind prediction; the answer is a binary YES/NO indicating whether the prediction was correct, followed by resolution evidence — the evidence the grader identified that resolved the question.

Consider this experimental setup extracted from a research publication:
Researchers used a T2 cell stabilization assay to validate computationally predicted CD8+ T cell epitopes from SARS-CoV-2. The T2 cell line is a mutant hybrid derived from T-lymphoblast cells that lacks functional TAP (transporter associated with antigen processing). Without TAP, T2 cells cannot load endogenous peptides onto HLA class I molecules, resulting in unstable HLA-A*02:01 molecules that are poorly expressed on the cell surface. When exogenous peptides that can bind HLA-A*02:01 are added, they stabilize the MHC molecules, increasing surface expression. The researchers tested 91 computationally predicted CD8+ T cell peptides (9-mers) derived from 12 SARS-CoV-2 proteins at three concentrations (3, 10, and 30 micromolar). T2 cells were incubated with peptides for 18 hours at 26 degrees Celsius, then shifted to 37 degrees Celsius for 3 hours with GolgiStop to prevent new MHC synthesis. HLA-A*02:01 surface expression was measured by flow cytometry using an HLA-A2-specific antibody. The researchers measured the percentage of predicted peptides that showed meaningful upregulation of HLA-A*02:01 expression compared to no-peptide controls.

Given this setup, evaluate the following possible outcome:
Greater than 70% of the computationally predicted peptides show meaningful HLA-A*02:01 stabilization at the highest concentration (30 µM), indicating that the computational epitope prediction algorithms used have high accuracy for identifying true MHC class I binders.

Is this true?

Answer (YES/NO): NO